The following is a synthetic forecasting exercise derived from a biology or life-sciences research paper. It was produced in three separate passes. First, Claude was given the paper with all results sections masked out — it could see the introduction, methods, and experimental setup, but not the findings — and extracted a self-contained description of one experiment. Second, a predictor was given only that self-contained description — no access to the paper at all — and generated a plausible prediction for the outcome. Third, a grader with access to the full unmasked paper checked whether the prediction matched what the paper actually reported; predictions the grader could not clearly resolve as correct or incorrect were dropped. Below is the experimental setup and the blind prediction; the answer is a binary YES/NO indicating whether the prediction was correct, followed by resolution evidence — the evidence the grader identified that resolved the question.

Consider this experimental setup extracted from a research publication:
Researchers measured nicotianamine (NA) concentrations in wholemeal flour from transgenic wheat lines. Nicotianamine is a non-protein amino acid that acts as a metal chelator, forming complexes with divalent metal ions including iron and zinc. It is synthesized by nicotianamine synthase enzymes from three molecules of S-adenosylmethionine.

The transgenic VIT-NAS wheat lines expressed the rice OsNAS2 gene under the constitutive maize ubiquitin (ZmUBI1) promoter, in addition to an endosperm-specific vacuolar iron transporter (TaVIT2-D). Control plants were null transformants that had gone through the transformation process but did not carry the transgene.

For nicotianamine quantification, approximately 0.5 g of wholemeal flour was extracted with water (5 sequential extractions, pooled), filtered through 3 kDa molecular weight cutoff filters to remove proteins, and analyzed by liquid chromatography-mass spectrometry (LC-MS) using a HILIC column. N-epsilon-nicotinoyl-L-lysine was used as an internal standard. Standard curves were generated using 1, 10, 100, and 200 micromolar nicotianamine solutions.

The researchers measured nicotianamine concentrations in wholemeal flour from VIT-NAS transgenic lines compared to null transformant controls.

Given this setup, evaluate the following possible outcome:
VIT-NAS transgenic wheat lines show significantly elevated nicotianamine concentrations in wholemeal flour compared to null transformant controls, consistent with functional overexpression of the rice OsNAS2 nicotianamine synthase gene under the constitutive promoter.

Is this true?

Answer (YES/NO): YES